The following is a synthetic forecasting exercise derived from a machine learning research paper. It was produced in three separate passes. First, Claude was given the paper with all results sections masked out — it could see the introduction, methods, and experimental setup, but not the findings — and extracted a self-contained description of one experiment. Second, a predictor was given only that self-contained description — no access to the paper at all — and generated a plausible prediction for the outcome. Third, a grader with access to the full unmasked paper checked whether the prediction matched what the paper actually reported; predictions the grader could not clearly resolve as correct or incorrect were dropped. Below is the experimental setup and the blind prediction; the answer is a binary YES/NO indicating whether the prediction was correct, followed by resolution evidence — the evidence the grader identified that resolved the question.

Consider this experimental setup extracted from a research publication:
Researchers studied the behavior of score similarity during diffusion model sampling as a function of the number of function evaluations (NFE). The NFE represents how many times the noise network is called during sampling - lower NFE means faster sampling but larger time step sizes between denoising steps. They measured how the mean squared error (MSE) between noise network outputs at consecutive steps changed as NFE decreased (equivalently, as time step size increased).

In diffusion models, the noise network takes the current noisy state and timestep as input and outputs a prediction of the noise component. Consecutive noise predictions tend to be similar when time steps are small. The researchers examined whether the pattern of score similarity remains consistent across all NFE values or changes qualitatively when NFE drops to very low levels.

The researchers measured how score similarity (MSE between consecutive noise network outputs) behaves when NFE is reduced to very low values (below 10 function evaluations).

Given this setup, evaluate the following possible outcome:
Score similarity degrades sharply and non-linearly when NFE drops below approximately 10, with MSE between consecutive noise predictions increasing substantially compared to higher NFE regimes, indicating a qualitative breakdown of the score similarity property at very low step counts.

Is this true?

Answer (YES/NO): YES